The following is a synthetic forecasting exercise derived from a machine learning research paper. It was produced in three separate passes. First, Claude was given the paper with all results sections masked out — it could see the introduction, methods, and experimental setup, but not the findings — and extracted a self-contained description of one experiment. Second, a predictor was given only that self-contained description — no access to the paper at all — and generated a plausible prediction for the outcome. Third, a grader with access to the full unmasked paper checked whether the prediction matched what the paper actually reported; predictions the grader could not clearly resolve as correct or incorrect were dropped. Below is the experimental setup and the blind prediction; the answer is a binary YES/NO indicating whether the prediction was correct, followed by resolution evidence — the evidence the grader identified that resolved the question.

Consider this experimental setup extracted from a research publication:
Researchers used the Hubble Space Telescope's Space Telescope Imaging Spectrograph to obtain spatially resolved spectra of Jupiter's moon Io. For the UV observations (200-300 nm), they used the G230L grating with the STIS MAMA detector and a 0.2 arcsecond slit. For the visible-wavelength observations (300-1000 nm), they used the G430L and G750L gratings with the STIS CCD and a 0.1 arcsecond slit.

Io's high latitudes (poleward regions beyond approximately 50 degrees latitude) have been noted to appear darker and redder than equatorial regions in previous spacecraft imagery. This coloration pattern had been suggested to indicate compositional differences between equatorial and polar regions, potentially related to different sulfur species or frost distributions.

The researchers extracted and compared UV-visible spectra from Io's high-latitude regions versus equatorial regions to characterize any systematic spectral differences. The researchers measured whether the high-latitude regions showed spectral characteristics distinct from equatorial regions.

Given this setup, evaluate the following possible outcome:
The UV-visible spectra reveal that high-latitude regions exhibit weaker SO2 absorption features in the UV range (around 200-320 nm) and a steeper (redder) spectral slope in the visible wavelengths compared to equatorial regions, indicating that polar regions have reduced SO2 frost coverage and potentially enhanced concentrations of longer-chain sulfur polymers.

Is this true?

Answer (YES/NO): NO